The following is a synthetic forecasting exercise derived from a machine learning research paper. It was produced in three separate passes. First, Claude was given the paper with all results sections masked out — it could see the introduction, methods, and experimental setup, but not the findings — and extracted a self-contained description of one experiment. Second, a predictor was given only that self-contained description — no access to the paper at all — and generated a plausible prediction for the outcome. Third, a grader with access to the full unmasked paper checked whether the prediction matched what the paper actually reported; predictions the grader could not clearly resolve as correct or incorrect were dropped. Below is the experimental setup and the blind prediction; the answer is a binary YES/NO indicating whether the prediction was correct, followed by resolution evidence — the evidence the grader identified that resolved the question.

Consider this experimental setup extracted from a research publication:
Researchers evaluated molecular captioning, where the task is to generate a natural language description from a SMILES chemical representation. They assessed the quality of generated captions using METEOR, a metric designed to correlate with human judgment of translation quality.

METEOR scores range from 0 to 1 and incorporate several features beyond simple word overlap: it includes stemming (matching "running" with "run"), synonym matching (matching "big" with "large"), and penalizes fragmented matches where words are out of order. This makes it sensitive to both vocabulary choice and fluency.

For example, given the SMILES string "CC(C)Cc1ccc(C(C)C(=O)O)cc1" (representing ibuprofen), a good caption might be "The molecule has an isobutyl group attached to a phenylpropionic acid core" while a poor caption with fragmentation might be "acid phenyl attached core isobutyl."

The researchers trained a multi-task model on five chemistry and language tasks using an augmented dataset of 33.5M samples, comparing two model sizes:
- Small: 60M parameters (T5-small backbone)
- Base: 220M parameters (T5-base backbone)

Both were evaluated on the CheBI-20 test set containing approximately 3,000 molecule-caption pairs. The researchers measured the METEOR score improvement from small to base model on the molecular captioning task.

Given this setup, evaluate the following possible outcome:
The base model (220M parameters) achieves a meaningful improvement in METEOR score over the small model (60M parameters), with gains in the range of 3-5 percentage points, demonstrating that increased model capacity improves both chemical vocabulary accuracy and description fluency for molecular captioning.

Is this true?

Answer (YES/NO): NO